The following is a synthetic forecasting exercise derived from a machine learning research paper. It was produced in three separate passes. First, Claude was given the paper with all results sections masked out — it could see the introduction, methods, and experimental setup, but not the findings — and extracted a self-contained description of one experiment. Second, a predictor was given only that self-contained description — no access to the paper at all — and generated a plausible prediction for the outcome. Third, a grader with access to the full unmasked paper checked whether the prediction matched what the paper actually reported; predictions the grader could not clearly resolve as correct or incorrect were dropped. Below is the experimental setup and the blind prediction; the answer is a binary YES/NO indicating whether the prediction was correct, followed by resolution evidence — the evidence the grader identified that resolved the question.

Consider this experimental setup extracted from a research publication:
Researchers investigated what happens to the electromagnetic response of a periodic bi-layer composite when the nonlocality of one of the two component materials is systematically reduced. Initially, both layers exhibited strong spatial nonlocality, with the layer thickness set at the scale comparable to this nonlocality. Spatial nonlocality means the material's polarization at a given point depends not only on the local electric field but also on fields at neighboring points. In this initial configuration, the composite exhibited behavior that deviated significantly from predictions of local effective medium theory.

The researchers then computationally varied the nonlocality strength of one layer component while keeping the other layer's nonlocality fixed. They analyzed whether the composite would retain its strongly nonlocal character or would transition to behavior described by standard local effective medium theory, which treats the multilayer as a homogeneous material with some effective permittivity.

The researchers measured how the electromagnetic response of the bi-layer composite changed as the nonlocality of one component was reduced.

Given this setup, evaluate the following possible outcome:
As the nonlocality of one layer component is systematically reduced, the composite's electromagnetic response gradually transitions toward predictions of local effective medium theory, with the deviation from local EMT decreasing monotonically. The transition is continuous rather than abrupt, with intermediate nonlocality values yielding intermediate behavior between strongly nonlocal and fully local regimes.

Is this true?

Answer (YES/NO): YES